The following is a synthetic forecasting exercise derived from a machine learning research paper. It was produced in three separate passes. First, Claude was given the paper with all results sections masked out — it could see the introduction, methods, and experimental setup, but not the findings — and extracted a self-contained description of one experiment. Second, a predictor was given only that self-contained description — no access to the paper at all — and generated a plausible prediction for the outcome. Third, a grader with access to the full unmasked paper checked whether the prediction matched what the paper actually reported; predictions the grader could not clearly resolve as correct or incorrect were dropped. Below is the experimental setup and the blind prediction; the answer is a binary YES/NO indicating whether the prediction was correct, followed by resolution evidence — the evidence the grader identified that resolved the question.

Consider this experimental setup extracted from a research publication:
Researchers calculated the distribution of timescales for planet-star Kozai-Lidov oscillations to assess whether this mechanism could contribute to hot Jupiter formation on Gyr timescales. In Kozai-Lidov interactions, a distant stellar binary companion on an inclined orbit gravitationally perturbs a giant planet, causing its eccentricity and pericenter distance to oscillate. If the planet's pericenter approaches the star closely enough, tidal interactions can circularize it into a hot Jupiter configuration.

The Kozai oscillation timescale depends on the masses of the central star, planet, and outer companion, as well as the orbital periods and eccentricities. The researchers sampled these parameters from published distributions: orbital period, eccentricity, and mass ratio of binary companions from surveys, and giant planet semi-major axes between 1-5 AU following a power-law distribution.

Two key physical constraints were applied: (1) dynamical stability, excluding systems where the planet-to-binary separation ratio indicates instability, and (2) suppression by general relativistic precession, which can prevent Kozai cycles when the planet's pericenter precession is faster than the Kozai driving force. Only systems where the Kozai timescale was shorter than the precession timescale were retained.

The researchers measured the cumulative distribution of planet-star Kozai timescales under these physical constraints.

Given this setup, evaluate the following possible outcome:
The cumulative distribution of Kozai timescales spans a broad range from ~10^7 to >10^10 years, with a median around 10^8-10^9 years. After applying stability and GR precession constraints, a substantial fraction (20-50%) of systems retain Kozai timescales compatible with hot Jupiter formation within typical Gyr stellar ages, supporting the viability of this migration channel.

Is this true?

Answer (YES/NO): NO